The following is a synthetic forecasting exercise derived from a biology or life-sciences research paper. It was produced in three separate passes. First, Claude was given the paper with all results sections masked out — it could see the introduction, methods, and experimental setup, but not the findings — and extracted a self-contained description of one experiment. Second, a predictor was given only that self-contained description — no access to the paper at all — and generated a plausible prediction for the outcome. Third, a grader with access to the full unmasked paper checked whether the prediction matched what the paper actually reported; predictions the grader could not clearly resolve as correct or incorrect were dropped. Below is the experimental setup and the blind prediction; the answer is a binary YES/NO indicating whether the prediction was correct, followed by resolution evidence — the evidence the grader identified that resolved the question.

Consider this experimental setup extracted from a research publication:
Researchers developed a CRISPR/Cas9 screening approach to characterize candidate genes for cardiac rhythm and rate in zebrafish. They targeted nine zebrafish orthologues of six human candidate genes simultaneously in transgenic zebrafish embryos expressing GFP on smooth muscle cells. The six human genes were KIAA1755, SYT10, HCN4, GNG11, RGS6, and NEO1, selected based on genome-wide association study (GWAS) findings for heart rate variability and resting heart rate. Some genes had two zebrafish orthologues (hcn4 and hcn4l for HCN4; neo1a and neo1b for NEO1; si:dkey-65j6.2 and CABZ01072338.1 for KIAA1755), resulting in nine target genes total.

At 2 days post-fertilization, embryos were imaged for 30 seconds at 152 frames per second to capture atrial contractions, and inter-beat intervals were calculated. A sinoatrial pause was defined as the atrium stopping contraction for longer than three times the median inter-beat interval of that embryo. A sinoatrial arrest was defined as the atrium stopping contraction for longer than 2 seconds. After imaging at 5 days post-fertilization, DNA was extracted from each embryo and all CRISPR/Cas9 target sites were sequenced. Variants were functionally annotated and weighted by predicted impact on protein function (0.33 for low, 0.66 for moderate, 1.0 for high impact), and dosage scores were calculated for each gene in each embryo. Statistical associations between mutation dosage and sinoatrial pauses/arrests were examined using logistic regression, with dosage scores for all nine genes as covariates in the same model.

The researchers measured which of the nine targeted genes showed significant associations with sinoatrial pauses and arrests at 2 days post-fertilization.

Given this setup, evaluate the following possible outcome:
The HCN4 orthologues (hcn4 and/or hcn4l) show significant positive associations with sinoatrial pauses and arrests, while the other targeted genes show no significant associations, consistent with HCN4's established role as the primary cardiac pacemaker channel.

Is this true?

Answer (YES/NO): YES